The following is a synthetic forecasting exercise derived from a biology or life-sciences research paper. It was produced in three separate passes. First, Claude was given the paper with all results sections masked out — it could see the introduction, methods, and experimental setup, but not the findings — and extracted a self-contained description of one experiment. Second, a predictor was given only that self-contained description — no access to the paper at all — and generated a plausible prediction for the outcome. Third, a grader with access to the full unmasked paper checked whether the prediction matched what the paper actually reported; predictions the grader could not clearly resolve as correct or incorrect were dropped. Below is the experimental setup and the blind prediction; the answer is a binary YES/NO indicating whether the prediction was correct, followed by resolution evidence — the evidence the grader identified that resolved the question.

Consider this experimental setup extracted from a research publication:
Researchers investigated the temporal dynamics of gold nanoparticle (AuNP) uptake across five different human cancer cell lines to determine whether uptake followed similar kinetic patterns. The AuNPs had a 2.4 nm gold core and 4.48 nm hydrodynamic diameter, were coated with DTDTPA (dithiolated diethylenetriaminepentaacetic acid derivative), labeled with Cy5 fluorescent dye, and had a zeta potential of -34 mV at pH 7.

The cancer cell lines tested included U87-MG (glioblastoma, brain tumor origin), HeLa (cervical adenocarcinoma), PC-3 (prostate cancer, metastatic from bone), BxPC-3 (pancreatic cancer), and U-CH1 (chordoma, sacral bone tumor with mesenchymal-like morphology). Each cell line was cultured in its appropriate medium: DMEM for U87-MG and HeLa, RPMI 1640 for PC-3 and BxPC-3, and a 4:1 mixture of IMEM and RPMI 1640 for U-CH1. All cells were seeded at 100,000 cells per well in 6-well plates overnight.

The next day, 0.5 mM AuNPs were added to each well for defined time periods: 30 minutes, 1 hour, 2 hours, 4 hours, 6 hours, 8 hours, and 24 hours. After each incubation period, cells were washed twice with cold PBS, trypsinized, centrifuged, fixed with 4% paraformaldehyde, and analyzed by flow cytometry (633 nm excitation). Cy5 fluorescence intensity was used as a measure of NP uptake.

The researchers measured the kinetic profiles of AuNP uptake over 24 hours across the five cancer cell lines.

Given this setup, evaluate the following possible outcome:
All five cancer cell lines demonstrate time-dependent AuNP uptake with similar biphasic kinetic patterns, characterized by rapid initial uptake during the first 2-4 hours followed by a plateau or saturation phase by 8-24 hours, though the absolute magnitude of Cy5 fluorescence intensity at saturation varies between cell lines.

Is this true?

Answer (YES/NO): NO